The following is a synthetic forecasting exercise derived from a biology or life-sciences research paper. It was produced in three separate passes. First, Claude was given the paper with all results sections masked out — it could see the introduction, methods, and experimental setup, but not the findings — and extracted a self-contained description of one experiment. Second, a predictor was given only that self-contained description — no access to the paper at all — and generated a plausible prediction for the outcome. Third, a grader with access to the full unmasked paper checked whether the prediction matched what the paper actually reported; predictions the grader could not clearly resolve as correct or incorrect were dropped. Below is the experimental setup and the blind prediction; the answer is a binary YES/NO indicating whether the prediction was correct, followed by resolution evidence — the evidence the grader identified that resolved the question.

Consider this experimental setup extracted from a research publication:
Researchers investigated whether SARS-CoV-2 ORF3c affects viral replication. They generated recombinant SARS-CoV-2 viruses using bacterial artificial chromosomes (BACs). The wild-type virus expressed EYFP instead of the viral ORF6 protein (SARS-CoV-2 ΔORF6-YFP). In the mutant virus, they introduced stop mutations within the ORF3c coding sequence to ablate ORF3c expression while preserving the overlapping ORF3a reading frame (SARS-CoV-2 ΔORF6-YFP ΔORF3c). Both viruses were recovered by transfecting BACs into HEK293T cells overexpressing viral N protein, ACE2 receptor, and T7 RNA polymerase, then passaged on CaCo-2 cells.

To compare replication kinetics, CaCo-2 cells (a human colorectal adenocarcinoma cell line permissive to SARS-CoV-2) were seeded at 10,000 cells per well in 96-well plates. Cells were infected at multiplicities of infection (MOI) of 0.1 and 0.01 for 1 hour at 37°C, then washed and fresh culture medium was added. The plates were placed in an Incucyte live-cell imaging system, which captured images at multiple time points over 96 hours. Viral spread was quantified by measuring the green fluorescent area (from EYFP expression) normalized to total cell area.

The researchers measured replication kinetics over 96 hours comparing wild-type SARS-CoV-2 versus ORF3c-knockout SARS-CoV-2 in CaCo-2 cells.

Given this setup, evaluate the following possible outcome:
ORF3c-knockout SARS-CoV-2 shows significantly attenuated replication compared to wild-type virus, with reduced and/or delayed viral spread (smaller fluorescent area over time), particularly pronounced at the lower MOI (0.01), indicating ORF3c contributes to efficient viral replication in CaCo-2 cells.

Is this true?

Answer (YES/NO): NO